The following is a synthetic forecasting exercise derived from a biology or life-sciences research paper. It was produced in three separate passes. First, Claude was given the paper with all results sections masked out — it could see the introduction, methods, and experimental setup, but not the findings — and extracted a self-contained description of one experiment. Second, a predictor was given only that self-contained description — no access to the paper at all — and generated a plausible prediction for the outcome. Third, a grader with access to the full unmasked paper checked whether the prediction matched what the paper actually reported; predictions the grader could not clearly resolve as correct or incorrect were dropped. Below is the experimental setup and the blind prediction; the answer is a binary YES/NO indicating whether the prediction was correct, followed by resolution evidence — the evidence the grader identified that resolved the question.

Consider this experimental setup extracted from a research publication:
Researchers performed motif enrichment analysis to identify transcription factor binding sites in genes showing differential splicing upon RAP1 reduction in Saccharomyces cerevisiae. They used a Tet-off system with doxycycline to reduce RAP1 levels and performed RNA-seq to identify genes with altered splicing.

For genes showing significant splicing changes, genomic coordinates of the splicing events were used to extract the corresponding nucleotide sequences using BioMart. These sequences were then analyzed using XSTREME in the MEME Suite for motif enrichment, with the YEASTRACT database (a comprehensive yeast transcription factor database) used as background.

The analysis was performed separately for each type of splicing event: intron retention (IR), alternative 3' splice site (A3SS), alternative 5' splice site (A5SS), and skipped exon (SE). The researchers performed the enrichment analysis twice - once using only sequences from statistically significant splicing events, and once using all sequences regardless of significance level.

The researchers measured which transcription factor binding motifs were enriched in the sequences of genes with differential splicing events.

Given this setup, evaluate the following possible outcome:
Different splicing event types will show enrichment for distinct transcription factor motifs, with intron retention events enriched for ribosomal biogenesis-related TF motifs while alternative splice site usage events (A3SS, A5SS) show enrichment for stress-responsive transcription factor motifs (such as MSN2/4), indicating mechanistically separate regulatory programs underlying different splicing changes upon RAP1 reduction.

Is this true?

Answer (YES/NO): NO